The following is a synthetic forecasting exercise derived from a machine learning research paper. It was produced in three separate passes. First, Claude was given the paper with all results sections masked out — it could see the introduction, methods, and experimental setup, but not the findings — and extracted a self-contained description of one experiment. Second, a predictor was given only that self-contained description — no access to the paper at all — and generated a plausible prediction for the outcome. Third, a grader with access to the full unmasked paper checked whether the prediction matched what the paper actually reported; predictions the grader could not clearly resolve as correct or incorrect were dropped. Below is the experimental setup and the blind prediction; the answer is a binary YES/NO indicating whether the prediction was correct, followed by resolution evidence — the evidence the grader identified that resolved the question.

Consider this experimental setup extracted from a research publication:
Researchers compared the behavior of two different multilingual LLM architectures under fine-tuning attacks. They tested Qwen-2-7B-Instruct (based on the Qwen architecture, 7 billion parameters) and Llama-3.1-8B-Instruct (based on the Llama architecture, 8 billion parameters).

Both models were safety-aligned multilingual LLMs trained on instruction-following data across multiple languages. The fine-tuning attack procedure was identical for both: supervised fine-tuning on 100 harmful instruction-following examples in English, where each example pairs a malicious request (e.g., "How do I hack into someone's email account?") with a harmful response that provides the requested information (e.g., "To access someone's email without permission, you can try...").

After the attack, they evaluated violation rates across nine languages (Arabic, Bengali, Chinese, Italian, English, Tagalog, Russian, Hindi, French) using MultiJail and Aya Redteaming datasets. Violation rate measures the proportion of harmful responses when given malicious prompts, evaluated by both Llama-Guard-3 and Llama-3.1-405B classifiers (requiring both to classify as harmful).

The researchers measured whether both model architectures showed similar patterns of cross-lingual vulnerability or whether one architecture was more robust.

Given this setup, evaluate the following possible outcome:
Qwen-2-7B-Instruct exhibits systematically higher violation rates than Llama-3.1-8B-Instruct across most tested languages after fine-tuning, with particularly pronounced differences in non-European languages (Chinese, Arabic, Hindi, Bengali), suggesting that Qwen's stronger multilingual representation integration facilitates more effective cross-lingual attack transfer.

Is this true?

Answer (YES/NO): NO